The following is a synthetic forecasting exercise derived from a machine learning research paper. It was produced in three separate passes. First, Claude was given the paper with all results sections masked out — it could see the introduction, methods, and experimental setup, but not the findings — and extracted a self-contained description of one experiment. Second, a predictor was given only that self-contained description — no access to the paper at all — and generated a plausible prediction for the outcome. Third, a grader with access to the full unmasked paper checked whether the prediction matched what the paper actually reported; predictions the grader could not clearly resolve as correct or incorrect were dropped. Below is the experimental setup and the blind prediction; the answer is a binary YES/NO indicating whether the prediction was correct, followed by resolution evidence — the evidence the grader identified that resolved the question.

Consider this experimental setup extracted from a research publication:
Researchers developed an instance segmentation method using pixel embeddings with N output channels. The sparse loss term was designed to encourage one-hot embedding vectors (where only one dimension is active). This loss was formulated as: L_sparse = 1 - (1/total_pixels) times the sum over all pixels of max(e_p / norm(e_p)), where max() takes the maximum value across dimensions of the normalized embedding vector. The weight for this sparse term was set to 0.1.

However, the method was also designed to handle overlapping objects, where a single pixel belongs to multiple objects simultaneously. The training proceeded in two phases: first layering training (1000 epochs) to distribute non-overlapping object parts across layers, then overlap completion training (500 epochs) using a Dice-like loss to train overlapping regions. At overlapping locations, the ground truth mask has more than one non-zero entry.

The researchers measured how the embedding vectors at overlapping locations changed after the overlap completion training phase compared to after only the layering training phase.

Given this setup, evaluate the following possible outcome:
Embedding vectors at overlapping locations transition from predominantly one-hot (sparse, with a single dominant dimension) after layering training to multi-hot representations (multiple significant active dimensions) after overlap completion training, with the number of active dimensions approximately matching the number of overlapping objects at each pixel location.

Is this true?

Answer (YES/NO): NO